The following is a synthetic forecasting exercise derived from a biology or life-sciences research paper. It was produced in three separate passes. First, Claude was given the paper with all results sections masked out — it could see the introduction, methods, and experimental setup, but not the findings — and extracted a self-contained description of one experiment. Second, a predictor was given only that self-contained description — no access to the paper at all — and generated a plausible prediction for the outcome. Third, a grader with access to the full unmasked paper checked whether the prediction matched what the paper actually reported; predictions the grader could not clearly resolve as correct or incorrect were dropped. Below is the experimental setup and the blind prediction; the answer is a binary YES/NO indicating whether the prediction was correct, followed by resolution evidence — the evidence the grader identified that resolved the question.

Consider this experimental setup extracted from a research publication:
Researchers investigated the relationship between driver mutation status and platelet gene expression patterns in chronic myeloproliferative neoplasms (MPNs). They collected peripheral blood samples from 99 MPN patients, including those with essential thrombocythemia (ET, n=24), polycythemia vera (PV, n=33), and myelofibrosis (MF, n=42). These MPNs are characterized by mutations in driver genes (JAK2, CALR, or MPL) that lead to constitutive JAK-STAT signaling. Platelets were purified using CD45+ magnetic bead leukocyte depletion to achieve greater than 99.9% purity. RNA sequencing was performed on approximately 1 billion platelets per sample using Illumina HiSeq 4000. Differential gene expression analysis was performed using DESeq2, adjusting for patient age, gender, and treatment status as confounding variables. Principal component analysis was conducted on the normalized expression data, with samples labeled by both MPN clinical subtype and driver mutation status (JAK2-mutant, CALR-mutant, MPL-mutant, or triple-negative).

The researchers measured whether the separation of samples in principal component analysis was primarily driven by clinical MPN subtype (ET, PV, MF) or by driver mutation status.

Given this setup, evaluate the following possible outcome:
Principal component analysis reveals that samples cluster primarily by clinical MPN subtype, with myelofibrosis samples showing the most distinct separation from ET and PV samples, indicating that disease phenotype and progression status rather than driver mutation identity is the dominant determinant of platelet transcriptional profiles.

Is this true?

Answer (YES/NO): YES